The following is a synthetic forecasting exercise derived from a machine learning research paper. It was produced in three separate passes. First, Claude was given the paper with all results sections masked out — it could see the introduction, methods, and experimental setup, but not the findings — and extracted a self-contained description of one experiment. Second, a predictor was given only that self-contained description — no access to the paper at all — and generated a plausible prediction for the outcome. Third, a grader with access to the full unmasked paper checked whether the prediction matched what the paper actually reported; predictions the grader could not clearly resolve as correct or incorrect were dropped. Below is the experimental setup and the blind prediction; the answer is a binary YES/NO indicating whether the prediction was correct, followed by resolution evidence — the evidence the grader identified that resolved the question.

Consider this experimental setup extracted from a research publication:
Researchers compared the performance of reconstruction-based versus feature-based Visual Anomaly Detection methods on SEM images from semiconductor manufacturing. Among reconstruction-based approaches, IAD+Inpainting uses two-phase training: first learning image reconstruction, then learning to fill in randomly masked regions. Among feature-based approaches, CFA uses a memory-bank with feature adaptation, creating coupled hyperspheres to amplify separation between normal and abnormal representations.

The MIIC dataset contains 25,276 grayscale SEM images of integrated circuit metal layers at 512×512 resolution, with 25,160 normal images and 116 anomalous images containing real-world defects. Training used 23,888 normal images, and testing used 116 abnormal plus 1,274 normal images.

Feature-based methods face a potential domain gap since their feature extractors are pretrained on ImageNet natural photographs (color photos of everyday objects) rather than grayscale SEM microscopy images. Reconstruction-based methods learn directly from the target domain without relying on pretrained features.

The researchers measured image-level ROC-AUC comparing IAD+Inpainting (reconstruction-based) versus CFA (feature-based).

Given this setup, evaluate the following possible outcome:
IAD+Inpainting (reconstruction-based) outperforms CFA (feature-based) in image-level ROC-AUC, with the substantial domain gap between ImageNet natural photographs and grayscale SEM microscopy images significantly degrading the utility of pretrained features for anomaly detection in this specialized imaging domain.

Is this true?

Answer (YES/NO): NO